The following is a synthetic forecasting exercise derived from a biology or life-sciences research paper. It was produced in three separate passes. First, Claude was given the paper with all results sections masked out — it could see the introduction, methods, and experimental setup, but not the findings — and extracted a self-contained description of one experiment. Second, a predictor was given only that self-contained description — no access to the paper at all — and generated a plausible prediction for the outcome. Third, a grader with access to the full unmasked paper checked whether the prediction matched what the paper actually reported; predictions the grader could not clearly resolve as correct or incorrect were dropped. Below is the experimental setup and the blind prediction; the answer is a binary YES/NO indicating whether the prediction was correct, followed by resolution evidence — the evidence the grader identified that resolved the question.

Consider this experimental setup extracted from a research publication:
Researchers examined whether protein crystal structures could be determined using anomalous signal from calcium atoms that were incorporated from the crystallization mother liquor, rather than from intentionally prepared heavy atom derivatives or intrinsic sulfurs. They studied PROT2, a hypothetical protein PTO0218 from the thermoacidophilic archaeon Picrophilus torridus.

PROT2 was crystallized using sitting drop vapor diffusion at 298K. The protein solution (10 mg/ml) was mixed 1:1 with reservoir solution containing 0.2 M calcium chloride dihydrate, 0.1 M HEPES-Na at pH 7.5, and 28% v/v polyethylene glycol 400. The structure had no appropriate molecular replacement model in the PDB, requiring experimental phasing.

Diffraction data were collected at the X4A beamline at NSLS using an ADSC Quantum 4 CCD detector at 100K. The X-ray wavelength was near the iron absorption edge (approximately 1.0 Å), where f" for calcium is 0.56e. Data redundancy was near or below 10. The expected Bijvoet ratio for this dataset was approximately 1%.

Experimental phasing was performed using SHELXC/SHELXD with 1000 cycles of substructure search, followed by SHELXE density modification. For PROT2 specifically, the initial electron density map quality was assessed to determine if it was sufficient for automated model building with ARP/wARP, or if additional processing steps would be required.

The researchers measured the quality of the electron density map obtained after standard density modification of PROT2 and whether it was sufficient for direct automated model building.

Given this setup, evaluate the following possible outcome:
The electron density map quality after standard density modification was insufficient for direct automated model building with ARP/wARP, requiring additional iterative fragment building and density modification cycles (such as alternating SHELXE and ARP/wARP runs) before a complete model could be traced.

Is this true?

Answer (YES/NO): YES